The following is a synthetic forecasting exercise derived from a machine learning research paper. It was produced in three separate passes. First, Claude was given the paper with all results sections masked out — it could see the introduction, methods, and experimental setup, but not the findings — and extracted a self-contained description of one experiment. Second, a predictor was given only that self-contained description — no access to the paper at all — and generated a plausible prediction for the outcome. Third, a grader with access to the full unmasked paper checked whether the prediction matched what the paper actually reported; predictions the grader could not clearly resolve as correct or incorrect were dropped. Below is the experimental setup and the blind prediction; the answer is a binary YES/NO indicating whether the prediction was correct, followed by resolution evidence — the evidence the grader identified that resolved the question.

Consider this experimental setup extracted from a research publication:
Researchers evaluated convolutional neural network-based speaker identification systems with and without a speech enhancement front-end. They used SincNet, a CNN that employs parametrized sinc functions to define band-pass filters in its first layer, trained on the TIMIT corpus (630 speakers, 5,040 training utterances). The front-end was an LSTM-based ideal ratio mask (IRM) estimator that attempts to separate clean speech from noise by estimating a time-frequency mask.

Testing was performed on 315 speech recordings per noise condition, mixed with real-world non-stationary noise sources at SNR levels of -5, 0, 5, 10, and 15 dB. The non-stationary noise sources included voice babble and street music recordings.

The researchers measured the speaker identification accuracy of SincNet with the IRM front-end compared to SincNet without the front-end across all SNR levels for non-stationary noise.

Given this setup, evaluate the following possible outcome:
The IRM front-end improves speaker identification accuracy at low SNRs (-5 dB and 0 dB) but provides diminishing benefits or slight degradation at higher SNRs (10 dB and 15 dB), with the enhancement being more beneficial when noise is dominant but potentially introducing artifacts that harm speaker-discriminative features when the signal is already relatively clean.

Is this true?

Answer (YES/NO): NO